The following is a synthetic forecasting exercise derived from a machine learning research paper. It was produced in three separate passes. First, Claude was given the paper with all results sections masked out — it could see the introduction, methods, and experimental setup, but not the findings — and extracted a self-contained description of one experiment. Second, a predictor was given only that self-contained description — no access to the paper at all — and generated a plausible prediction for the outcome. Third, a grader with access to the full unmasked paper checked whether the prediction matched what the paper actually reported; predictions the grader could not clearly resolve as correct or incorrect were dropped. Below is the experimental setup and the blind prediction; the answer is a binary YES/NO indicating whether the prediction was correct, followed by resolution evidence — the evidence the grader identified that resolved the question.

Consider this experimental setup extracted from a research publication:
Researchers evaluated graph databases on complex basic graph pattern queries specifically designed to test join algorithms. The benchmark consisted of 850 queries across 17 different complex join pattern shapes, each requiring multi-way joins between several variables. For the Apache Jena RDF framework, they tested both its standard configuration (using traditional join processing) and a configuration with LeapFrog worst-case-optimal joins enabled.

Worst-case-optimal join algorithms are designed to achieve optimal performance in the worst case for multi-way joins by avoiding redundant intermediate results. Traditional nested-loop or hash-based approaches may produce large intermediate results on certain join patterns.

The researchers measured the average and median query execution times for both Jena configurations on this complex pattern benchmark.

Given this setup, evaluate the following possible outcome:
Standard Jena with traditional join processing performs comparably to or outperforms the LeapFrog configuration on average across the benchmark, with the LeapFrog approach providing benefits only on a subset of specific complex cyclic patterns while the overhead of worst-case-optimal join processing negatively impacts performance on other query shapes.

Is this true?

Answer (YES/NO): NO